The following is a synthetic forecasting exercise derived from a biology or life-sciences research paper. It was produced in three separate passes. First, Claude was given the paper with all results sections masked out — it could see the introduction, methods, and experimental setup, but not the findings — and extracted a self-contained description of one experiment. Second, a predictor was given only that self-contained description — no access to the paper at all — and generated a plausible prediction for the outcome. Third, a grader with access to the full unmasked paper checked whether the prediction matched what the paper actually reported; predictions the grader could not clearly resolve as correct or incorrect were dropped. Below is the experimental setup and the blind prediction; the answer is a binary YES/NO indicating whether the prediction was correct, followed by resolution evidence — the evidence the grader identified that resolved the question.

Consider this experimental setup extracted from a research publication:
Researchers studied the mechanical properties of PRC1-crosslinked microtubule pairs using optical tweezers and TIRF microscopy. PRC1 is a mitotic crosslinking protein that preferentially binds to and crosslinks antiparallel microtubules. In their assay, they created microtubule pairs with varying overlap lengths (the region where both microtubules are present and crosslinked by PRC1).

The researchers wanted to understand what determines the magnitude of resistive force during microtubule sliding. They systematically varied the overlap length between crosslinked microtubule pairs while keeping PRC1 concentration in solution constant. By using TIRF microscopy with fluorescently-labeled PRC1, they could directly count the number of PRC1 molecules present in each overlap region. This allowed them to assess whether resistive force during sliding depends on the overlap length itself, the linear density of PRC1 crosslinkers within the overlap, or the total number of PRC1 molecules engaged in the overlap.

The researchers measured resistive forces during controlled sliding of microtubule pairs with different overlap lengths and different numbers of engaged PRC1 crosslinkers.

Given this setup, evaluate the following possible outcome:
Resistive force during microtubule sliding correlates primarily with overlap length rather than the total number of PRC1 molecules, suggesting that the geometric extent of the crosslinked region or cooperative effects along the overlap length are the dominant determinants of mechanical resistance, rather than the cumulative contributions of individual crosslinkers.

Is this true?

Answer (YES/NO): NO